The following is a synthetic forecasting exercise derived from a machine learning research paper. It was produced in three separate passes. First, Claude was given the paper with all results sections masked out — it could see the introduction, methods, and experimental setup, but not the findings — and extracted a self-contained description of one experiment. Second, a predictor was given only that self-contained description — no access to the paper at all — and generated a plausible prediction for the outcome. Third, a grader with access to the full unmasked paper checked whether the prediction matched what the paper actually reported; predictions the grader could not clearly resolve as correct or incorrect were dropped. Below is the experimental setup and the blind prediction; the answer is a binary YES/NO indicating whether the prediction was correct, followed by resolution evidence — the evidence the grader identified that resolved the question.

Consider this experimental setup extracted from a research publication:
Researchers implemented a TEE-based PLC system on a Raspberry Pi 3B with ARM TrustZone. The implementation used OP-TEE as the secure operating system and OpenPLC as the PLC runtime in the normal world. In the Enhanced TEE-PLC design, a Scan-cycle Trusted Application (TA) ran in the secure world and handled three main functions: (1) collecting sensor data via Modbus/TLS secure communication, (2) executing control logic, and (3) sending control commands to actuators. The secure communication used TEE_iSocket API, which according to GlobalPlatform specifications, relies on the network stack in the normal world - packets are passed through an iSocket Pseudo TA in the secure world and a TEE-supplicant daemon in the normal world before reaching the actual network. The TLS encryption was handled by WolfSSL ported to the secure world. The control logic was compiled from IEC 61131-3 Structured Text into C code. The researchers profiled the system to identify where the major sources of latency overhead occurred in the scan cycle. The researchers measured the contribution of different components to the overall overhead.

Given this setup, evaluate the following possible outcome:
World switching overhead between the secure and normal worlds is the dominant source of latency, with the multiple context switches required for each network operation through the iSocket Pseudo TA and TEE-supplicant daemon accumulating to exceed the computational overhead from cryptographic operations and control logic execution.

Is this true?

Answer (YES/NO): NO